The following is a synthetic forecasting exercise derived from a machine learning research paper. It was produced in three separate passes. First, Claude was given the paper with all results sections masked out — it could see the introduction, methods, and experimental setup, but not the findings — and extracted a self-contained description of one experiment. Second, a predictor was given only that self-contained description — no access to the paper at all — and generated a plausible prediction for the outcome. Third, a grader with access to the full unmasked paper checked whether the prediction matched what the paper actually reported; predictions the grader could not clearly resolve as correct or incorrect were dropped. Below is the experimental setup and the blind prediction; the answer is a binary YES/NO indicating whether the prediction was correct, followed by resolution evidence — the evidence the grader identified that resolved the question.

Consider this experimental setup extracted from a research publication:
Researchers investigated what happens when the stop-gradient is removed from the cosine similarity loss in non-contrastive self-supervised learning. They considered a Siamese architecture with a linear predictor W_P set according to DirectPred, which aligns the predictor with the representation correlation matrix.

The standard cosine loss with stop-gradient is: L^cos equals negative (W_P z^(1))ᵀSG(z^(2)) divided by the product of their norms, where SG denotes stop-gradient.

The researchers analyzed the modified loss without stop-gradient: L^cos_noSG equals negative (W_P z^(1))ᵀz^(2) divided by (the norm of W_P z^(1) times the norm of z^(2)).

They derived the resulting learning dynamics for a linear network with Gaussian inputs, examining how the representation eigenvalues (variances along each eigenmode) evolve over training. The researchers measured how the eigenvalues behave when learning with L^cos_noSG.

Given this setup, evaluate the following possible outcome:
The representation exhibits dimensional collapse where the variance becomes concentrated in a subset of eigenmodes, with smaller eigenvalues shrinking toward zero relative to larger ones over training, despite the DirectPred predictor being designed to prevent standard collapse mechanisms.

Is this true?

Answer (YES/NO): NO